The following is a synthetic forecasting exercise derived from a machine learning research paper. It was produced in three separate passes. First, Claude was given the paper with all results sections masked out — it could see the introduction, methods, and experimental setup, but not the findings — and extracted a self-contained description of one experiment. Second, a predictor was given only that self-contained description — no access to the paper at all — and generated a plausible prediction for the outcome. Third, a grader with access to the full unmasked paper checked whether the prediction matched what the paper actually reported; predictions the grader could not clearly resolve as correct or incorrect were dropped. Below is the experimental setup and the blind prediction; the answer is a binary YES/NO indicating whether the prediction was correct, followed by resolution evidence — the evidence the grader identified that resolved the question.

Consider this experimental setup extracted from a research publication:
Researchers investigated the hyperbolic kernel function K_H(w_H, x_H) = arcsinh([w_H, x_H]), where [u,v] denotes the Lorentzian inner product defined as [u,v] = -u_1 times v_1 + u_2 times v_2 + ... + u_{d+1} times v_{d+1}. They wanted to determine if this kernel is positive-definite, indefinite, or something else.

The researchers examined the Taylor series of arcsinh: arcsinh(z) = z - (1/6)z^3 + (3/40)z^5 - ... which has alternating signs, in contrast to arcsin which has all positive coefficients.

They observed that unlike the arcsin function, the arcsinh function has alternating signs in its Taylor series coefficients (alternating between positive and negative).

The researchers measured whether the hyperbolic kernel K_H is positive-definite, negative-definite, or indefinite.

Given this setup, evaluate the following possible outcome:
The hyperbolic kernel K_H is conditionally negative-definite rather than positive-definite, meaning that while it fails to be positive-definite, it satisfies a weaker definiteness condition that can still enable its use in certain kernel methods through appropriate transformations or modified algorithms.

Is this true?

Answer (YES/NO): NO